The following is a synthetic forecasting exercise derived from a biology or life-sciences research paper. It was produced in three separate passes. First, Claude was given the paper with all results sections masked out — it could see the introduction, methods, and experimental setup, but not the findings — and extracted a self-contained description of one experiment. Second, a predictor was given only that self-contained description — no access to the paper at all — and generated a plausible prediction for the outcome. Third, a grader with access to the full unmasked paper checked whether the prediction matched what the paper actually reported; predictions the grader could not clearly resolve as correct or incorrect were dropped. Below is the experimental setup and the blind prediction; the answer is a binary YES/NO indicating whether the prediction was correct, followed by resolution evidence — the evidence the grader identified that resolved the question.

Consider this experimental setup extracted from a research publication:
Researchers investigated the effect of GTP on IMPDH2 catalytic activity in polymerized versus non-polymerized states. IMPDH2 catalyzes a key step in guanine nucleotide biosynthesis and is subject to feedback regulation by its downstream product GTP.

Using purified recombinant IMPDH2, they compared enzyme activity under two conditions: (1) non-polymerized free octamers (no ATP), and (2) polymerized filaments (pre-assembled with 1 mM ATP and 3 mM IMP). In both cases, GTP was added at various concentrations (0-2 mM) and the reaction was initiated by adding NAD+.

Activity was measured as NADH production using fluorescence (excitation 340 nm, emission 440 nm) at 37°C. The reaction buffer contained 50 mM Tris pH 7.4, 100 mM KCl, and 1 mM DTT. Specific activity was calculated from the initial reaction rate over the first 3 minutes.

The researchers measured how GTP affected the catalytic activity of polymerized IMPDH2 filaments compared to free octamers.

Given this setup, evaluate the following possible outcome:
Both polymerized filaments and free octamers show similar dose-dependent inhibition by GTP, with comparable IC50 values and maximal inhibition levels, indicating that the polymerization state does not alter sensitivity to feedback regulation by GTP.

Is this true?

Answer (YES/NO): YES